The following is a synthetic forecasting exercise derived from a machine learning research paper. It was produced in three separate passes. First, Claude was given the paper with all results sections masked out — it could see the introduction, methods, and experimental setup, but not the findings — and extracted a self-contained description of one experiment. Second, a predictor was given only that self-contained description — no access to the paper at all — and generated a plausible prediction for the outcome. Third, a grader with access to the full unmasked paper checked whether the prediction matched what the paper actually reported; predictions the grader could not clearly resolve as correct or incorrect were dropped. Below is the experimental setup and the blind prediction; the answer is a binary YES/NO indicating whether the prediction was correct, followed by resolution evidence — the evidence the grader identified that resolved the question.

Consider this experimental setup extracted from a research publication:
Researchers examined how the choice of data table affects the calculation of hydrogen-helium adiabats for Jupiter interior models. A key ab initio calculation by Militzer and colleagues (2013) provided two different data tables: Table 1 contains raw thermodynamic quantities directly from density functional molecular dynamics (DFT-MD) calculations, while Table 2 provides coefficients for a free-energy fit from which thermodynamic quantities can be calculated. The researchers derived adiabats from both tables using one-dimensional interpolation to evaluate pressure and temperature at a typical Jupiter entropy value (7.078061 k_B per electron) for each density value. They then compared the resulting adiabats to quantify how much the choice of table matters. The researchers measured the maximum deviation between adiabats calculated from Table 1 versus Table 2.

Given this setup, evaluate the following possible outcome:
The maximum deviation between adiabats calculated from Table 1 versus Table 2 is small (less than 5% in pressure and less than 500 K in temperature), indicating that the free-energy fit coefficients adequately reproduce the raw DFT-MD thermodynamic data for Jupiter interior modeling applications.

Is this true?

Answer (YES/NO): NO